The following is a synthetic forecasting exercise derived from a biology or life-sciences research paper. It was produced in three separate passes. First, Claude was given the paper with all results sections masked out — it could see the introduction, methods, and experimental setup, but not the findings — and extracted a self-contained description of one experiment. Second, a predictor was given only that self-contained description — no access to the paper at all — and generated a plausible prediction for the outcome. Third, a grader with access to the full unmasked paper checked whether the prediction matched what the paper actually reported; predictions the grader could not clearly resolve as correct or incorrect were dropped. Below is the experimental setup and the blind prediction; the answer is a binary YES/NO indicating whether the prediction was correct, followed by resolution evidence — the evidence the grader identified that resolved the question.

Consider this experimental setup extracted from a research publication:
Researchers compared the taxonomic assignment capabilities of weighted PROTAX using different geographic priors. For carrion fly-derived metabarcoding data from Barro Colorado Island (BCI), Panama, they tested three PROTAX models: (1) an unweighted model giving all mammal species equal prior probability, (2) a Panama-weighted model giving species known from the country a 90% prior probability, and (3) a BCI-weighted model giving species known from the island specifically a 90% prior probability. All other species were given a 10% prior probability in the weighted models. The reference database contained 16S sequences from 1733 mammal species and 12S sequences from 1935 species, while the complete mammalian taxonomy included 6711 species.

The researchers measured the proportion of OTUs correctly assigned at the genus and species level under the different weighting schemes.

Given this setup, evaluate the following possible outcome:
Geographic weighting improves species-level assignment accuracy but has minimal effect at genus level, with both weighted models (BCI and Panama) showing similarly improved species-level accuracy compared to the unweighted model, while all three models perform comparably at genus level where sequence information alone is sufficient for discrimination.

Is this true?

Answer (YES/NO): NO